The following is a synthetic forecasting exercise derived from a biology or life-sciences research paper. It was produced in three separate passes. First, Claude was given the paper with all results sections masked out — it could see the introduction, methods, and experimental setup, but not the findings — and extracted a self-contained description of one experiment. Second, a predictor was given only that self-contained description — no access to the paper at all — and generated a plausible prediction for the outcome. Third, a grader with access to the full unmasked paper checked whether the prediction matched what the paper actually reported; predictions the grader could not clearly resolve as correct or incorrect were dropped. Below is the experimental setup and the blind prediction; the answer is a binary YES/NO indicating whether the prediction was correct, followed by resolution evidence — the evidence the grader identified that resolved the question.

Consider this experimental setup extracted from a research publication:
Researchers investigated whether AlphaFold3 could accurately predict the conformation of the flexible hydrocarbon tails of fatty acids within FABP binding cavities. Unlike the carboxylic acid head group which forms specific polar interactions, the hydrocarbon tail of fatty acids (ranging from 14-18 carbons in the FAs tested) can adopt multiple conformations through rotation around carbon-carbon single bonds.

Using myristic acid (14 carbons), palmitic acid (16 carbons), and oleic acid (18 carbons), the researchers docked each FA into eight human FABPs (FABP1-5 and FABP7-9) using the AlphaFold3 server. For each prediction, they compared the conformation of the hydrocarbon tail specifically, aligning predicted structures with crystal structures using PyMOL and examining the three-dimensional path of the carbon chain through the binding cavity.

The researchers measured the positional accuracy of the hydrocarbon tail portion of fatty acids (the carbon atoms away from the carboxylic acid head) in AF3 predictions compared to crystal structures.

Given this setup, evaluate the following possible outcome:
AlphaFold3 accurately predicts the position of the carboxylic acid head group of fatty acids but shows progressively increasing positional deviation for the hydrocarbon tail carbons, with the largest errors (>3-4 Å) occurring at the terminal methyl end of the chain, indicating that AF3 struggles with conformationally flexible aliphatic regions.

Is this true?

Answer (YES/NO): NO